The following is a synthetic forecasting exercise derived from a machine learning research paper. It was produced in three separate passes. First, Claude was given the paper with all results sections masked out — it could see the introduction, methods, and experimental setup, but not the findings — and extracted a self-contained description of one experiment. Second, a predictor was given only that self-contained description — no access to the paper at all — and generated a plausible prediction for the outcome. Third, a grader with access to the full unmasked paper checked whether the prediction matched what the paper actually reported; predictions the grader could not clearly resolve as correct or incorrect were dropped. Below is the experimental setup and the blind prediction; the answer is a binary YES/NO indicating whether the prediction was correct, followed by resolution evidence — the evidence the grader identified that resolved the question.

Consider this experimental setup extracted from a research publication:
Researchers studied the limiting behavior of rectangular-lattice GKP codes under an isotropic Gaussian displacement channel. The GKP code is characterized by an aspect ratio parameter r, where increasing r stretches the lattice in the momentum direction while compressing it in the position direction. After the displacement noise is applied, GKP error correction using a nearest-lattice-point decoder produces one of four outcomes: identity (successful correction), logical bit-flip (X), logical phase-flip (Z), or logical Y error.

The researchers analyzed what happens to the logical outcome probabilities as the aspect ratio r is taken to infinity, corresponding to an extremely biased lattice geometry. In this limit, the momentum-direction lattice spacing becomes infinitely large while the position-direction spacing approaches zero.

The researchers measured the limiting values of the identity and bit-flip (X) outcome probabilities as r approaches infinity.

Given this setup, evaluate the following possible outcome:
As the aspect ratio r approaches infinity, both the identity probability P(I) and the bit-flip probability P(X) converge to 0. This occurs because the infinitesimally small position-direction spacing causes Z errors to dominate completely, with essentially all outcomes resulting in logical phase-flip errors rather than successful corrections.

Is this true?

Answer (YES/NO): NO